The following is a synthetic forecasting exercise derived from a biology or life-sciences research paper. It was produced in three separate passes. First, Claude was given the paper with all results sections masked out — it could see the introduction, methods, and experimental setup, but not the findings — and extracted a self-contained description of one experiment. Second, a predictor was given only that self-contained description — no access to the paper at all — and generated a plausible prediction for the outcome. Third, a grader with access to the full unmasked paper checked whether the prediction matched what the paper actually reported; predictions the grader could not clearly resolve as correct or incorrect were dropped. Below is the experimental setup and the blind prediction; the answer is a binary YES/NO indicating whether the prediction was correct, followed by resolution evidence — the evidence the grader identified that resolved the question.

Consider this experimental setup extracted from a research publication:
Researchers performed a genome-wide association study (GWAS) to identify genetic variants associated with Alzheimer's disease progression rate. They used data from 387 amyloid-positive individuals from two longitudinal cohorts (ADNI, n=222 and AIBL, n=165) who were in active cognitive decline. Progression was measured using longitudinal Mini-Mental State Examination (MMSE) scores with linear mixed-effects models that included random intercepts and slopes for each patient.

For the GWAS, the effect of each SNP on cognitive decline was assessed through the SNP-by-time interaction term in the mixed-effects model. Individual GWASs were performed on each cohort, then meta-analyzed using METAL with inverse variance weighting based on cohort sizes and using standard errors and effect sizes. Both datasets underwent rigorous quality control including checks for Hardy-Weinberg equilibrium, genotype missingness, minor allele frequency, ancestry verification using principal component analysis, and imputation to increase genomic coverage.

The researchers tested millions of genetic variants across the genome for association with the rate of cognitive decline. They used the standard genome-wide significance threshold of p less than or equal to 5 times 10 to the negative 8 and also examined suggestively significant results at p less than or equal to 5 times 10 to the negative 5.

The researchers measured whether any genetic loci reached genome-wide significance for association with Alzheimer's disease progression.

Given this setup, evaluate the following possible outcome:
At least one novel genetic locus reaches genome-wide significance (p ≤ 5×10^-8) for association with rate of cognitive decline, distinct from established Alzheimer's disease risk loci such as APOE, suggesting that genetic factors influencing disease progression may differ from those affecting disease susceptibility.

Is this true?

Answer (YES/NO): YES